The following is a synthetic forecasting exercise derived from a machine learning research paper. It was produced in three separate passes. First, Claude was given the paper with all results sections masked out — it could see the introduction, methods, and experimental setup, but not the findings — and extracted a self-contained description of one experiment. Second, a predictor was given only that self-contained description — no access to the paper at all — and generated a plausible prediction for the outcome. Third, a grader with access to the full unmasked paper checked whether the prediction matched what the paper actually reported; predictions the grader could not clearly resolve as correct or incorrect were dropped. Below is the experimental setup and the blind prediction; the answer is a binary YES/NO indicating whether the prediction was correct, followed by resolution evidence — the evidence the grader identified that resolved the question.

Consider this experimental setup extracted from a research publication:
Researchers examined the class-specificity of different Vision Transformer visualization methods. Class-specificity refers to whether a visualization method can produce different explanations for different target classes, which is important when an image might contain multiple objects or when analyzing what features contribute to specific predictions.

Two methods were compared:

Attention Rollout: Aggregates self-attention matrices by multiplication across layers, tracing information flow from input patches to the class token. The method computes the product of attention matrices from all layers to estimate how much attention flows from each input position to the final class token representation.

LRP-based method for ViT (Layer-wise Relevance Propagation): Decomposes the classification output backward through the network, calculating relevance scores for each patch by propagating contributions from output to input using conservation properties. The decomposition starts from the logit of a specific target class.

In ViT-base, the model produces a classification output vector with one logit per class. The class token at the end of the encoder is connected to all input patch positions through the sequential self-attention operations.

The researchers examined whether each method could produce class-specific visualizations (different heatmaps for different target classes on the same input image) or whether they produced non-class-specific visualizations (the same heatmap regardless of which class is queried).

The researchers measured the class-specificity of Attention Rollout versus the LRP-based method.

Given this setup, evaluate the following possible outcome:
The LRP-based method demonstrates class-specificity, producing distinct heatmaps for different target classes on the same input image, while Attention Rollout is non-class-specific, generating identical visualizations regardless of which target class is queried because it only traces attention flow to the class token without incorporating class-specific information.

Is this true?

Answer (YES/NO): YES